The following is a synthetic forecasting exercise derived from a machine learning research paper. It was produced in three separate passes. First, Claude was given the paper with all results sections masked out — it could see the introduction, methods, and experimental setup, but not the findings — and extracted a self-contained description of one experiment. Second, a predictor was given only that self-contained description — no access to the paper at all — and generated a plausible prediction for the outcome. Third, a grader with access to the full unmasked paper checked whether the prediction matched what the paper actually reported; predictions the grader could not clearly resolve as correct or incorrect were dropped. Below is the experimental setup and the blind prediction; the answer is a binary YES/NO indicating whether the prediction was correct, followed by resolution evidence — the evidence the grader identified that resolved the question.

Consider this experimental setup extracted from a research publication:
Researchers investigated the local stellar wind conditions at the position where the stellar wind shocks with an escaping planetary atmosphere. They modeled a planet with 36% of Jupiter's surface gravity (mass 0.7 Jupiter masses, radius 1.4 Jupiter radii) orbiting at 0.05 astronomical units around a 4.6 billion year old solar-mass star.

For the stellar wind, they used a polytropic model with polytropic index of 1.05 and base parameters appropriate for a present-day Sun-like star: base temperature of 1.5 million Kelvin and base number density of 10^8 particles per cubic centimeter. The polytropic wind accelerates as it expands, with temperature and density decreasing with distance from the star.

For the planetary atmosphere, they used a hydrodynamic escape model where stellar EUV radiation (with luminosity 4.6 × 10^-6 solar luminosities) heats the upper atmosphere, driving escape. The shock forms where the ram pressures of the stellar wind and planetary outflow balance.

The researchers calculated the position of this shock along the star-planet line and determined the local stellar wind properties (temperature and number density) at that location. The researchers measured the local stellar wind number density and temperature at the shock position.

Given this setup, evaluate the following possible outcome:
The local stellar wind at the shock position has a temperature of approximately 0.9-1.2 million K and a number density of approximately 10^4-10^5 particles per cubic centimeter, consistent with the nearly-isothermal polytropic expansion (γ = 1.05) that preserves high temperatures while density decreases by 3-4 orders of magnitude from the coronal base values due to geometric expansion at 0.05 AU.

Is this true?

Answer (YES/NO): YES